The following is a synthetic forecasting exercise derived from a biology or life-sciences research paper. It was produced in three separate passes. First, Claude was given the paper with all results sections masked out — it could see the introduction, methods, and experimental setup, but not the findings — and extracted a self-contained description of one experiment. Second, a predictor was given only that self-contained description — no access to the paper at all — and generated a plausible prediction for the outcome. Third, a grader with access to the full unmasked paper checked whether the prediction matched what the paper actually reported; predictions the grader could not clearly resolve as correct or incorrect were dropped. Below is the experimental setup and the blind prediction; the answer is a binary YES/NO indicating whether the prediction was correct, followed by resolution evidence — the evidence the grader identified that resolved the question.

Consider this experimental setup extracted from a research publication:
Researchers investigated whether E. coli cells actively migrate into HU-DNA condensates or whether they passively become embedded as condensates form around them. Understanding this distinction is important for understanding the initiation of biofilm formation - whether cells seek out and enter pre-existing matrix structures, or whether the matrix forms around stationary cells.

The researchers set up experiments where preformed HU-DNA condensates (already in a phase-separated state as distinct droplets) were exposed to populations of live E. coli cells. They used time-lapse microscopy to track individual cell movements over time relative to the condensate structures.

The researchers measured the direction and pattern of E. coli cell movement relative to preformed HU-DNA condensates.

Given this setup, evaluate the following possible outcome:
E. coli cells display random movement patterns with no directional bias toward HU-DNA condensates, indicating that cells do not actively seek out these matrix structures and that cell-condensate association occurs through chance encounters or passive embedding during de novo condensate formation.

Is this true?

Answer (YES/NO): NO